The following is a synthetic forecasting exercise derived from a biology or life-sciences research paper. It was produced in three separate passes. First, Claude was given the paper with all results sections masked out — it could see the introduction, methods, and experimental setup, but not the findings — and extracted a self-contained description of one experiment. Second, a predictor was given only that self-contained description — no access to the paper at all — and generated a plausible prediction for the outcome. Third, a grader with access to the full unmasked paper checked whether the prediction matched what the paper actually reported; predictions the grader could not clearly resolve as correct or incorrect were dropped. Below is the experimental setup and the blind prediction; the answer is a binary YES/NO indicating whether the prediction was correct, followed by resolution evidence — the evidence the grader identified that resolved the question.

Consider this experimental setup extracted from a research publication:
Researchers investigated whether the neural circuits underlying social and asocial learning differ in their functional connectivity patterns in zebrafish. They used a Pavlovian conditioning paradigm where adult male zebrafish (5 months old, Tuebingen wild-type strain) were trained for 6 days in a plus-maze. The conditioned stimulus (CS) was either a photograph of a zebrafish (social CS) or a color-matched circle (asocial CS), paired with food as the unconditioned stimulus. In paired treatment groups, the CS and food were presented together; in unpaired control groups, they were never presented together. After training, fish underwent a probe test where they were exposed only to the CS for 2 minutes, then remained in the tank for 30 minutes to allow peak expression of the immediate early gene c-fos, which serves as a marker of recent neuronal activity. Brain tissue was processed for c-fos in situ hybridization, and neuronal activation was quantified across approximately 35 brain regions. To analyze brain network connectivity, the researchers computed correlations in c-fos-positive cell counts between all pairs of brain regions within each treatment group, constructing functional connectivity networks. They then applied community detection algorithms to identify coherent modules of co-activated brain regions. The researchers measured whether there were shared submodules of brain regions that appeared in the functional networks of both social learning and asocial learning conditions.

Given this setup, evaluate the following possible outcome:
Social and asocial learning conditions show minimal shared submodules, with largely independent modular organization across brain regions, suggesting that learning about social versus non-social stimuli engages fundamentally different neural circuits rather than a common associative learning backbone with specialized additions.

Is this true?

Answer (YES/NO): NO